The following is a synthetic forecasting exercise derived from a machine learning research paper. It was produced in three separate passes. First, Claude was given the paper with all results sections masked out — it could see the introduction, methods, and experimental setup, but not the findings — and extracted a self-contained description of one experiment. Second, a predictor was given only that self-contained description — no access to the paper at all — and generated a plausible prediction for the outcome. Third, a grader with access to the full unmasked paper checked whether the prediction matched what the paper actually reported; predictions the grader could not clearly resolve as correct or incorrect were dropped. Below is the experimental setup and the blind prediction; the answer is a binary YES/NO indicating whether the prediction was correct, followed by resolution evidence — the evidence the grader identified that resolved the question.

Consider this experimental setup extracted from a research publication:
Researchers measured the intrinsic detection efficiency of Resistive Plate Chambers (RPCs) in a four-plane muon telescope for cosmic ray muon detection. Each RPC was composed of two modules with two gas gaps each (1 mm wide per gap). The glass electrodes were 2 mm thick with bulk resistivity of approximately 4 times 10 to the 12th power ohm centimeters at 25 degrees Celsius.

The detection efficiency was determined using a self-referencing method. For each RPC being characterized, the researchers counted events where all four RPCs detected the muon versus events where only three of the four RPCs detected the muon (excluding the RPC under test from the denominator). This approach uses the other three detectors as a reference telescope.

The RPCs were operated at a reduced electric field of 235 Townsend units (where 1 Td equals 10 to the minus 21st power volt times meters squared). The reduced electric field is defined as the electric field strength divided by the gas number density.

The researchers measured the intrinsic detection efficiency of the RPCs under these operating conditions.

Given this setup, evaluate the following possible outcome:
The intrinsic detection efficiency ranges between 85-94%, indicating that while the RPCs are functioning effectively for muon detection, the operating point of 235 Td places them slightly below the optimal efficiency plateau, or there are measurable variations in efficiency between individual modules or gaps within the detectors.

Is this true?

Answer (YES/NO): NO